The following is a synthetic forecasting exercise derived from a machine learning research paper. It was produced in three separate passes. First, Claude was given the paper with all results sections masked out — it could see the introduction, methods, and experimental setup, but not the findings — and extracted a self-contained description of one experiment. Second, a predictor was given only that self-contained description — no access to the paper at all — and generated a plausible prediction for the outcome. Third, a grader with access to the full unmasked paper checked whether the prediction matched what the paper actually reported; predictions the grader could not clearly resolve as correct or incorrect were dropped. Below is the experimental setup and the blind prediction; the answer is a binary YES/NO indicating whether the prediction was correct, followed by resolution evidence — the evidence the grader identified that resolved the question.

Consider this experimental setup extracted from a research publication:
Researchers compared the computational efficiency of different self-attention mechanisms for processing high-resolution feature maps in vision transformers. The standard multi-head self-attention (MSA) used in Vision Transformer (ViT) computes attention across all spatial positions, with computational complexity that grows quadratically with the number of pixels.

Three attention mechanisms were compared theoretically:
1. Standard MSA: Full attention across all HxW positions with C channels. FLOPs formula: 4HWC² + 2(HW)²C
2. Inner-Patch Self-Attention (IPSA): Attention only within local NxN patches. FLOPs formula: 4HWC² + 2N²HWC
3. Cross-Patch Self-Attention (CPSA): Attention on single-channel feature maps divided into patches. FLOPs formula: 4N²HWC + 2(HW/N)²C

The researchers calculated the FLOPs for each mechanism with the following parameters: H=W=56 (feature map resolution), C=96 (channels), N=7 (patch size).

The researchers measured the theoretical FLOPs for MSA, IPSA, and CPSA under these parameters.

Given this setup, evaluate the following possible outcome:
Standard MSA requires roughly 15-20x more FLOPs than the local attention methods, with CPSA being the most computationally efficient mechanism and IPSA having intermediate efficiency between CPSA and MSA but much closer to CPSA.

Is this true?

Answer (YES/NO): NO